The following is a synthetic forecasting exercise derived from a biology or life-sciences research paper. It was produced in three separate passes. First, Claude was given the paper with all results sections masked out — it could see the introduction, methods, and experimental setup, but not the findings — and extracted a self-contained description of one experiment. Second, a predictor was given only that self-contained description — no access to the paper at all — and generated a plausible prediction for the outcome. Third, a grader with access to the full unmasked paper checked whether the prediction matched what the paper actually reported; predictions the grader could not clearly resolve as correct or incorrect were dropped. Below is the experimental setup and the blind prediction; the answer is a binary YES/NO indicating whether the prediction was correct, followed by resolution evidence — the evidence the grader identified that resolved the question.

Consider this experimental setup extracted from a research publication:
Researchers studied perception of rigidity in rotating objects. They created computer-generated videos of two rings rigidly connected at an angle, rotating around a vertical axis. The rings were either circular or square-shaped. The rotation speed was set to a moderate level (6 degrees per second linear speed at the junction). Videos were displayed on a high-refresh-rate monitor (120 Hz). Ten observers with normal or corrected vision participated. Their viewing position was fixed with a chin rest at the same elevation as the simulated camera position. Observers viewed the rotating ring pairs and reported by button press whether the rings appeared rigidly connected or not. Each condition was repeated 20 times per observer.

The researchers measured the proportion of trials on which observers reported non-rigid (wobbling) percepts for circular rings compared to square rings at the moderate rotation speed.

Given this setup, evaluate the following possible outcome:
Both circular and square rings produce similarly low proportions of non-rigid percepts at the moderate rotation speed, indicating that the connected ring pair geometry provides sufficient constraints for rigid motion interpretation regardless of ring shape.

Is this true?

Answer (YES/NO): NO